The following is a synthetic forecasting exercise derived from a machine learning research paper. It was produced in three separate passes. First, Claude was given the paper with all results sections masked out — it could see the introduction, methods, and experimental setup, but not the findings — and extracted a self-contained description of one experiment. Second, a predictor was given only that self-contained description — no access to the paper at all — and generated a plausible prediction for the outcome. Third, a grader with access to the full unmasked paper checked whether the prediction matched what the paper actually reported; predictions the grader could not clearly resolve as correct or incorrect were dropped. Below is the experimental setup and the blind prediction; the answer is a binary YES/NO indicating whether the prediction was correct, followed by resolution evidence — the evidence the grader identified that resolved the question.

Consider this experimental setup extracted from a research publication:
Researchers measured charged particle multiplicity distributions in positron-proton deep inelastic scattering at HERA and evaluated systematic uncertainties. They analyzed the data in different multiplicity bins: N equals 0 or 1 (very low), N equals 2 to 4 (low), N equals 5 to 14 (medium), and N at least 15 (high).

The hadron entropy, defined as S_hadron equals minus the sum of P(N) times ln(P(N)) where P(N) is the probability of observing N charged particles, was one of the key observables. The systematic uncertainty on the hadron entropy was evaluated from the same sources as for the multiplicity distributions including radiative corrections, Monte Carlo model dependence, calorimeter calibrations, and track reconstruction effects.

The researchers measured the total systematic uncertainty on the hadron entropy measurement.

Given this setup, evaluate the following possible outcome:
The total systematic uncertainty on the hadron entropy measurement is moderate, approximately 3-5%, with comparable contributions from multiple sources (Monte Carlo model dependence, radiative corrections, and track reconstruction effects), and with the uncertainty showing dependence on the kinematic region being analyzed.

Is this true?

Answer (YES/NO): NO